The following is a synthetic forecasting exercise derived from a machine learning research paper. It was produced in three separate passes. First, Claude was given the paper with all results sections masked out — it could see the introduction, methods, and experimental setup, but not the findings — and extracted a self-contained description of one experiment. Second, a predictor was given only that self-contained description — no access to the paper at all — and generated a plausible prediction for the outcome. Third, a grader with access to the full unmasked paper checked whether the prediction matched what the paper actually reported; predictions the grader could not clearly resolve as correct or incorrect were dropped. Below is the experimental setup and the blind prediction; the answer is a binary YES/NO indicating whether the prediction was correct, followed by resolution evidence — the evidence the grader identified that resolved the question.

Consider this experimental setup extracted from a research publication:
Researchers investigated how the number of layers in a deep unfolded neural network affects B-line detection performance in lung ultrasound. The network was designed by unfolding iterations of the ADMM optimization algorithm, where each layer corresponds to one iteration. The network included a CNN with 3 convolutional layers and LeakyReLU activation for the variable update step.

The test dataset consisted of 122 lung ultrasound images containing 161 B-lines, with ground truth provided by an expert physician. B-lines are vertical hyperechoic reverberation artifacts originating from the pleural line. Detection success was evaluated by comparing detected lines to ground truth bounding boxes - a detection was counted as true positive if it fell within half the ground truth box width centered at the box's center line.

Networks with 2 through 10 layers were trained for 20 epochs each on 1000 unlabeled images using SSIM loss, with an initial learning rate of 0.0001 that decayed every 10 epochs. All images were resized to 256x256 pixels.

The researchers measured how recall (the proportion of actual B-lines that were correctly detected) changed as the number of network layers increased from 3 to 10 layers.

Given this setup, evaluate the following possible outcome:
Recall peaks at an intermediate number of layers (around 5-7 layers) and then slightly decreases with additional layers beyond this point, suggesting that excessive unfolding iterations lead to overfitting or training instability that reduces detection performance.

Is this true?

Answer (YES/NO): NO